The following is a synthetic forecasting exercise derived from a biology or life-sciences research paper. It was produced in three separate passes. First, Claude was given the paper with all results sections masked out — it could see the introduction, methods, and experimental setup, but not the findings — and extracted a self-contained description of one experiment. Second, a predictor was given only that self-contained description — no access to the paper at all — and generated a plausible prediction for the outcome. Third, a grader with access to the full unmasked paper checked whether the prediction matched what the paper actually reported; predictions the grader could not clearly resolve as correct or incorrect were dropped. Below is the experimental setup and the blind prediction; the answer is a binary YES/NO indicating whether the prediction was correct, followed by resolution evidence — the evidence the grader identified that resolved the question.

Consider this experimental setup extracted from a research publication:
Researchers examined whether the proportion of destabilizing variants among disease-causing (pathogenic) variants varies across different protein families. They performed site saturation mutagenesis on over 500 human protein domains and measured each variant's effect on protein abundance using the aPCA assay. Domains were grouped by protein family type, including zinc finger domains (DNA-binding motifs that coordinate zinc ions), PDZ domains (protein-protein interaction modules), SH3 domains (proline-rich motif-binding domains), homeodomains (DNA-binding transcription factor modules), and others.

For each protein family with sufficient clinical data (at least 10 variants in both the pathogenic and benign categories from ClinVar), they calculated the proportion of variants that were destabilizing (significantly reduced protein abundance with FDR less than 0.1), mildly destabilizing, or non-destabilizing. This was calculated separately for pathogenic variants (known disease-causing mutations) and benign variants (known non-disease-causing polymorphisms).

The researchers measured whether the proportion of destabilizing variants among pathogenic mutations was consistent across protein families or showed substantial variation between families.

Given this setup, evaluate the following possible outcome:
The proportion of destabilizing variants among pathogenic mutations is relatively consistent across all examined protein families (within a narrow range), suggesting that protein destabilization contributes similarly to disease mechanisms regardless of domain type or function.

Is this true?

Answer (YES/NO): NO